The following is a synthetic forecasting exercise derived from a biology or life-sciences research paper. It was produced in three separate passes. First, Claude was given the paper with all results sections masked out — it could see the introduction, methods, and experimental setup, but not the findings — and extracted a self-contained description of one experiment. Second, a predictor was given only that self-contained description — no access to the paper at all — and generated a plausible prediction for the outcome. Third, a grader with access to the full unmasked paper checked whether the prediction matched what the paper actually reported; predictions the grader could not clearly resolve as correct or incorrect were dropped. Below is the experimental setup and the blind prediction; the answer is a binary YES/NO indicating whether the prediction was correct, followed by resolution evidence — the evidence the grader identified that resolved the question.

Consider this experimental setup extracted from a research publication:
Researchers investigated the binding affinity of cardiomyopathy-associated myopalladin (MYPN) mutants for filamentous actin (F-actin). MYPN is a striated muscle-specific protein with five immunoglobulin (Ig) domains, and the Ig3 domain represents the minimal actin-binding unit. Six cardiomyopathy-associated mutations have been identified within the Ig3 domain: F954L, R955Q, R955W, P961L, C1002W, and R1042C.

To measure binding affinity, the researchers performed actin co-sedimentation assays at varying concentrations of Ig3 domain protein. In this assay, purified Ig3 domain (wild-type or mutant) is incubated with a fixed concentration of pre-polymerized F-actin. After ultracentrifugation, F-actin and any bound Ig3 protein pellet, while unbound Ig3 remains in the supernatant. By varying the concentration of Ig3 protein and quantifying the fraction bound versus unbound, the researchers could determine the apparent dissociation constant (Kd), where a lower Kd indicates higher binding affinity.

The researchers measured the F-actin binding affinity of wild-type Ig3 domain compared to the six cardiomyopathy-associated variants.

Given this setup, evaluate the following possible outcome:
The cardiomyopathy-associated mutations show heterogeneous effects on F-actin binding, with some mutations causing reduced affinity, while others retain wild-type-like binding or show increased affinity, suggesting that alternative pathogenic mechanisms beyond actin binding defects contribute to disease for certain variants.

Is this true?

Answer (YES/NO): NO